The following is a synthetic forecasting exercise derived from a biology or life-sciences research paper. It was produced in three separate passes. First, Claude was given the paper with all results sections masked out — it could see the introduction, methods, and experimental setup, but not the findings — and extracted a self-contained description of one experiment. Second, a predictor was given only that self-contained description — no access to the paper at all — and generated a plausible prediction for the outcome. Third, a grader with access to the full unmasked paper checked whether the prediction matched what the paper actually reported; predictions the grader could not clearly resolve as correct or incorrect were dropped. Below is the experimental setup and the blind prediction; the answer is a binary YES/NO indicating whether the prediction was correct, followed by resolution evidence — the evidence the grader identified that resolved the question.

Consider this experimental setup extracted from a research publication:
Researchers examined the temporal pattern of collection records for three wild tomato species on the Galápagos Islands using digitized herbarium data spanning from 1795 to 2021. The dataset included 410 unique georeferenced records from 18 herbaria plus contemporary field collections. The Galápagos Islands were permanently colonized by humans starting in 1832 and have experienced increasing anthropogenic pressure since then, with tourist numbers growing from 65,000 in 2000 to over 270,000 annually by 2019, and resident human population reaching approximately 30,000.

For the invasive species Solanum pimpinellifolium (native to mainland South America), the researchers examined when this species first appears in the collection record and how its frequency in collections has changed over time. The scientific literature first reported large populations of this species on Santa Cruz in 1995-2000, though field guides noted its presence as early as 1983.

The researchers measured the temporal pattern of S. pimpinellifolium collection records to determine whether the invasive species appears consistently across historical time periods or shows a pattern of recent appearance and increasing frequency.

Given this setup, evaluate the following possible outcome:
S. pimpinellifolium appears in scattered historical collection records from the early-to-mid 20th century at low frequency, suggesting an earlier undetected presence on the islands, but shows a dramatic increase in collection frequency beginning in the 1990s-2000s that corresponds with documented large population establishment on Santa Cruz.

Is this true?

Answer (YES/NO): YES